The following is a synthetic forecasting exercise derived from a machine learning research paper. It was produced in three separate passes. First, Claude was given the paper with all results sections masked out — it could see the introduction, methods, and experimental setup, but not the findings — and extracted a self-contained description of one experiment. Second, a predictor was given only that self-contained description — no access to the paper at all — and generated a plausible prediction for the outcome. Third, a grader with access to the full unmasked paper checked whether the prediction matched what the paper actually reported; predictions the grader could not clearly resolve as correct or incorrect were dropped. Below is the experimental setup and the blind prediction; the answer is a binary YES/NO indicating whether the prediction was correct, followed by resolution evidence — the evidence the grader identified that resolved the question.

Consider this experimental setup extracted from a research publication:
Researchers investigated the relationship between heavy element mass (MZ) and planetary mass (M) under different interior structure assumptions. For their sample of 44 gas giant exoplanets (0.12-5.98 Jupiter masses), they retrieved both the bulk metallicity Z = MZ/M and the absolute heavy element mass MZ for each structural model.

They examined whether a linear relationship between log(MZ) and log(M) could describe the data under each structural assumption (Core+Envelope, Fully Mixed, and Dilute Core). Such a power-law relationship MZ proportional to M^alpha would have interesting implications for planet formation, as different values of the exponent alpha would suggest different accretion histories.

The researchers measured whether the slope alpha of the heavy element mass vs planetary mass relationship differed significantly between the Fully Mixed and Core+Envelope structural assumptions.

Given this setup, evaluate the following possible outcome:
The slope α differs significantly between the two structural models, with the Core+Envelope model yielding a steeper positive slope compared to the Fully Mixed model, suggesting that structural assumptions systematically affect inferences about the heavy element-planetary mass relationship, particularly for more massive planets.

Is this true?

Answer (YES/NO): NO